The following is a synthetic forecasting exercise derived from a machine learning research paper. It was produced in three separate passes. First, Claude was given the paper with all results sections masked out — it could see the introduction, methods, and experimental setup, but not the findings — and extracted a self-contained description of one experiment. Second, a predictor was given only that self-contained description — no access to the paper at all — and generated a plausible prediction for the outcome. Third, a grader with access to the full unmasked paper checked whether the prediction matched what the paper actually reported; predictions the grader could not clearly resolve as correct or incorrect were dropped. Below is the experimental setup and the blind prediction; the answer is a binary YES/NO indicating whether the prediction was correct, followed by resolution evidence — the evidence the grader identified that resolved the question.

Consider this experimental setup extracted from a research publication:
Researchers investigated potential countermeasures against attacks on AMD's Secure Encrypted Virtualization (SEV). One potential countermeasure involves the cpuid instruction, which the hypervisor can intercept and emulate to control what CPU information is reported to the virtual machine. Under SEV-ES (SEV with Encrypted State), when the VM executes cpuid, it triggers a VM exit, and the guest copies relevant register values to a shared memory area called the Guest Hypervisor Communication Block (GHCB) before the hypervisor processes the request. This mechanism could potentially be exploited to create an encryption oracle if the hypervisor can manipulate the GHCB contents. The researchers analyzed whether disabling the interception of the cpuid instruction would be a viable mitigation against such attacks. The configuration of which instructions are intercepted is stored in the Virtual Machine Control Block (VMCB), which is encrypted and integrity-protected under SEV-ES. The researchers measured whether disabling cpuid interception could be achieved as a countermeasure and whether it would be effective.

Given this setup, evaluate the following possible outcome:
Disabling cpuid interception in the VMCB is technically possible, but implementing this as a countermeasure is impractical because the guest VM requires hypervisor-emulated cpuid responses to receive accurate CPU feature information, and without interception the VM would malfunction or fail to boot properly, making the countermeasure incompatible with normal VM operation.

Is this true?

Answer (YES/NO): NO